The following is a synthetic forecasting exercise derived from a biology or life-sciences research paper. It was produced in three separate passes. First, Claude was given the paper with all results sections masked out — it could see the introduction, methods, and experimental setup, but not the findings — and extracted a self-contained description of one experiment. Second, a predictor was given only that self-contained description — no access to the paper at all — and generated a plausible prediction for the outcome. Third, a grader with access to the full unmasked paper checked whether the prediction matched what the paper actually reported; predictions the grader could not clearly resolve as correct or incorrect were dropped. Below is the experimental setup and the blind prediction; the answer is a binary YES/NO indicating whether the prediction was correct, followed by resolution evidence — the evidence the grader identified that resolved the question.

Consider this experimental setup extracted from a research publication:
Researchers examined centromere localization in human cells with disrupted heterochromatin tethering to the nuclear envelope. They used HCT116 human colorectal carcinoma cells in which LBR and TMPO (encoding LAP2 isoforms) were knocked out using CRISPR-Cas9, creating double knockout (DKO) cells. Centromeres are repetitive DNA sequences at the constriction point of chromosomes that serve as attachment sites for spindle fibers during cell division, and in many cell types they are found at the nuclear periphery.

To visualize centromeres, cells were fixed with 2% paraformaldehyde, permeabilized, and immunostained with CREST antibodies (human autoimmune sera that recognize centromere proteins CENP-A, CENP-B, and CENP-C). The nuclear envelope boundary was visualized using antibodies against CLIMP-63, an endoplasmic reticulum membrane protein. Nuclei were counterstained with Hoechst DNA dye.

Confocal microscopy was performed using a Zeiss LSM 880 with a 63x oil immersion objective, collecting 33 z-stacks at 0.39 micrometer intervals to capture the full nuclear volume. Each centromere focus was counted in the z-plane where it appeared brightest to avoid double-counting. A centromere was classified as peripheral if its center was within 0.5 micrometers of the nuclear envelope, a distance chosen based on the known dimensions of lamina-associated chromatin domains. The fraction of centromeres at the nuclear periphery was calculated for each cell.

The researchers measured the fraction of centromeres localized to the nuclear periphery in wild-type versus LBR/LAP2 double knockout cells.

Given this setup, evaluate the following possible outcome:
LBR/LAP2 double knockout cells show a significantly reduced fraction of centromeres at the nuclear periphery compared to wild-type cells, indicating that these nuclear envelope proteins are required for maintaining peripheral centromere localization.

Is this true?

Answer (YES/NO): YES